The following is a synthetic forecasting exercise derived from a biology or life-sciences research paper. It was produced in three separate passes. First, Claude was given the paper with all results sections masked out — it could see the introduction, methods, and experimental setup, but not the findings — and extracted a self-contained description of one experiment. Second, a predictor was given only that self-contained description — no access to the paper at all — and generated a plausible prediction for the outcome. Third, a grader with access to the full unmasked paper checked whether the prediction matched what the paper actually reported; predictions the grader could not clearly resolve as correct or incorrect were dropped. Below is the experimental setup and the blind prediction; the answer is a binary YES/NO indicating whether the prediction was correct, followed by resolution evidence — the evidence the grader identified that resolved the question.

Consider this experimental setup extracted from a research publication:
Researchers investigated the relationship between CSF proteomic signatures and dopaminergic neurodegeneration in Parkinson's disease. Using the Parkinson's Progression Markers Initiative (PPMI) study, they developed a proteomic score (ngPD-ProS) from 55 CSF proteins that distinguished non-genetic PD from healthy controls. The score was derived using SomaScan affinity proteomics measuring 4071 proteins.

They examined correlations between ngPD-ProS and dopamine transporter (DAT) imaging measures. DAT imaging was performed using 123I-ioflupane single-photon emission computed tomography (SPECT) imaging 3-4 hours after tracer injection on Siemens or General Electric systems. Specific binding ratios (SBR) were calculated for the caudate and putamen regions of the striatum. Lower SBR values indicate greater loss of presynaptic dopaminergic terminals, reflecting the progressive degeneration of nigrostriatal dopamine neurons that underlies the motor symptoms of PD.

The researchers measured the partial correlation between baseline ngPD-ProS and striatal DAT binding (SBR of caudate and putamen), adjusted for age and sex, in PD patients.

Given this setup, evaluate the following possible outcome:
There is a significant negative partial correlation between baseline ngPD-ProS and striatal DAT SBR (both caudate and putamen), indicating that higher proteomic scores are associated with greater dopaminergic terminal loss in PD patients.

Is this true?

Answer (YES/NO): YES